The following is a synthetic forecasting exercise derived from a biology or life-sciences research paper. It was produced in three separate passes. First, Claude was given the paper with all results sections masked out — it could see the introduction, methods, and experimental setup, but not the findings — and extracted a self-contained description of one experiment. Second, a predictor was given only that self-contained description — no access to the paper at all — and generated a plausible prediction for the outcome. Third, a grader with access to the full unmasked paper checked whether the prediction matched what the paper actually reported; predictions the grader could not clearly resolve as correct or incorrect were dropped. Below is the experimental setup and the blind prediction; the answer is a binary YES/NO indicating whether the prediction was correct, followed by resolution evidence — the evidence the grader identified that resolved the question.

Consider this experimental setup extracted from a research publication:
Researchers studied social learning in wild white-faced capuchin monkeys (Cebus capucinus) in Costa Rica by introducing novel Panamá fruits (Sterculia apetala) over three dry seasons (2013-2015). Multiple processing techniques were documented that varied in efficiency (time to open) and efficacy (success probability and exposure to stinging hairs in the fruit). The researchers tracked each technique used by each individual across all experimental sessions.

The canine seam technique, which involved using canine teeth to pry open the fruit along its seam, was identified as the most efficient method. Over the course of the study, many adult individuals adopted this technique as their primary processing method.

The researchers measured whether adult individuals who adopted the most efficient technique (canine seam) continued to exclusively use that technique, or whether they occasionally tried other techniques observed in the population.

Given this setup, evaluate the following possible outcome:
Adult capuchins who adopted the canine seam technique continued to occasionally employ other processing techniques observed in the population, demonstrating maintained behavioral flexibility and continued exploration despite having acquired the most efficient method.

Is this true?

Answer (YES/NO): YES